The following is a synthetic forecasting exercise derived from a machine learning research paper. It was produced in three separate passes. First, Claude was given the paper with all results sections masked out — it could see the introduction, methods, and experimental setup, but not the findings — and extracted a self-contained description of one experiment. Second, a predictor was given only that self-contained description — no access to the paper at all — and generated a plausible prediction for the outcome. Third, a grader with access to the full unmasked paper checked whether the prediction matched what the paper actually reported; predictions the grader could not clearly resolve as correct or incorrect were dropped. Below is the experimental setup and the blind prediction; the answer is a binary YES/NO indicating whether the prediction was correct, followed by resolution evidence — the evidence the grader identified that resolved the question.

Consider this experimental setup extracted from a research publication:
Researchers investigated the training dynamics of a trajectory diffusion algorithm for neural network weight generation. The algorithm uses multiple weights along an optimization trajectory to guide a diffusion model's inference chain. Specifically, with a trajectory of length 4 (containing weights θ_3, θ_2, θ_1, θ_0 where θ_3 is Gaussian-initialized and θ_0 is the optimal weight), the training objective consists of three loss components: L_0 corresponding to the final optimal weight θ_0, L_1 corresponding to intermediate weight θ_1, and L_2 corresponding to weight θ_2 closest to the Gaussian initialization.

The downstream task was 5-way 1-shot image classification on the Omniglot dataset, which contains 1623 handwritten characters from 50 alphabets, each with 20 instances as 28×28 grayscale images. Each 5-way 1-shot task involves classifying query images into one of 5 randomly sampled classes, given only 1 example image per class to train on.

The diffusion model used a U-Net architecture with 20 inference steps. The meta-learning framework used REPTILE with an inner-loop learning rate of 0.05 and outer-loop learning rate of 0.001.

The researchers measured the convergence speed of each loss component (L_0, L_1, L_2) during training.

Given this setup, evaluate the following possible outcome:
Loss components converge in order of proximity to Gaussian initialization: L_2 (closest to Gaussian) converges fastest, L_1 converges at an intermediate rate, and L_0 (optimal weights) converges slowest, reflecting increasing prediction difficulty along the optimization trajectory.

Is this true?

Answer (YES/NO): YES